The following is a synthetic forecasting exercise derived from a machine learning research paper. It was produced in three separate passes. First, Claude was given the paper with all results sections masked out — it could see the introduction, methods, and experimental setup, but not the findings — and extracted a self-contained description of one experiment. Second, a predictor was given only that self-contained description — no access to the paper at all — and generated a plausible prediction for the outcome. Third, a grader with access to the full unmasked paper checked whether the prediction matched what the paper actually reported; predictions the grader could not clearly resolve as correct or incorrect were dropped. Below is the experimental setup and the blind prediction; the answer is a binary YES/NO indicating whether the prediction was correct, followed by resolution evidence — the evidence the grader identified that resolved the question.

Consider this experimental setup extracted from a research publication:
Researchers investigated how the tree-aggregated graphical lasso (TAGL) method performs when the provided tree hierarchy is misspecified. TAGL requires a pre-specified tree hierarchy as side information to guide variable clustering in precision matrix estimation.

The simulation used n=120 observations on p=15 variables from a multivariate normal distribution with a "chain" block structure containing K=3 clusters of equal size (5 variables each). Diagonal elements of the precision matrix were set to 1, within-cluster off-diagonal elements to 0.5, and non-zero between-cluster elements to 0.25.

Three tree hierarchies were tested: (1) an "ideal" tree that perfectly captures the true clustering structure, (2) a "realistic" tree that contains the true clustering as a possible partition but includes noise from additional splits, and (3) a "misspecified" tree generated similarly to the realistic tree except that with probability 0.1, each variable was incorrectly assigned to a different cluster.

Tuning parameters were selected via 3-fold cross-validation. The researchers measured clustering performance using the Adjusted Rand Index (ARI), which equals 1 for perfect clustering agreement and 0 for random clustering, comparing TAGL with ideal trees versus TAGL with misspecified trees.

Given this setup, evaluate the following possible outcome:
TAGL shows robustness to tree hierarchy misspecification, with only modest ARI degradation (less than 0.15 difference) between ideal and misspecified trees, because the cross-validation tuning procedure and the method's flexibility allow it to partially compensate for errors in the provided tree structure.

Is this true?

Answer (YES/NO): NO